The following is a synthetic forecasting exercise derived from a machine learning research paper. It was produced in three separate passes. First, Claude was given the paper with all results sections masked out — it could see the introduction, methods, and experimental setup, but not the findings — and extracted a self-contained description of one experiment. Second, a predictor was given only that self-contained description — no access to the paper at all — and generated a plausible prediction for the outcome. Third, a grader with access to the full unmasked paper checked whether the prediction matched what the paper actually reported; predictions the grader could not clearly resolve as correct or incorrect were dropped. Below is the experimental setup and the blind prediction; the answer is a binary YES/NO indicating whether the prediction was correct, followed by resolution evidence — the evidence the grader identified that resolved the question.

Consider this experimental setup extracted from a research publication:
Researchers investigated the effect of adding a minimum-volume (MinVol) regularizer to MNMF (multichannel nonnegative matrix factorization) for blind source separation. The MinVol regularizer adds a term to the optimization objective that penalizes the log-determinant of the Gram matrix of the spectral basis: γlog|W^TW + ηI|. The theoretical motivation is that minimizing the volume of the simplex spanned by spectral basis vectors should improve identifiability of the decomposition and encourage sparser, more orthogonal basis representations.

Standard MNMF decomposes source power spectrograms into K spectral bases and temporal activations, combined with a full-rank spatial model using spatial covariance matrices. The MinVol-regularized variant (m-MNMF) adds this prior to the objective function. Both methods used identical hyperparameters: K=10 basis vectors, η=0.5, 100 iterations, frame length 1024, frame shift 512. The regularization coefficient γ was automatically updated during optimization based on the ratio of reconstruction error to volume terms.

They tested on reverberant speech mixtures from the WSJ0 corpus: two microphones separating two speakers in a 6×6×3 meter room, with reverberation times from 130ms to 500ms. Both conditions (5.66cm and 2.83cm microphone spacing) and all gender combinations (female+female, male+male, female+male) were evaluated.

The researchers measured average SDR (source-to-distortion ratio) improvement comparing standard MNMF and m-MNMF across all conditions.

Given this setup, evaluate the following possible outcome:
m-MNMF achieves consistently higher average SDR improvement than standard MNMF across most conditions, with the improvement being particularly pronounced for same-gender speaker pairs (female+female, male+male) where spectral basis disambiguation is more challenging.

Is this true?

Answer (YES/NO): NO